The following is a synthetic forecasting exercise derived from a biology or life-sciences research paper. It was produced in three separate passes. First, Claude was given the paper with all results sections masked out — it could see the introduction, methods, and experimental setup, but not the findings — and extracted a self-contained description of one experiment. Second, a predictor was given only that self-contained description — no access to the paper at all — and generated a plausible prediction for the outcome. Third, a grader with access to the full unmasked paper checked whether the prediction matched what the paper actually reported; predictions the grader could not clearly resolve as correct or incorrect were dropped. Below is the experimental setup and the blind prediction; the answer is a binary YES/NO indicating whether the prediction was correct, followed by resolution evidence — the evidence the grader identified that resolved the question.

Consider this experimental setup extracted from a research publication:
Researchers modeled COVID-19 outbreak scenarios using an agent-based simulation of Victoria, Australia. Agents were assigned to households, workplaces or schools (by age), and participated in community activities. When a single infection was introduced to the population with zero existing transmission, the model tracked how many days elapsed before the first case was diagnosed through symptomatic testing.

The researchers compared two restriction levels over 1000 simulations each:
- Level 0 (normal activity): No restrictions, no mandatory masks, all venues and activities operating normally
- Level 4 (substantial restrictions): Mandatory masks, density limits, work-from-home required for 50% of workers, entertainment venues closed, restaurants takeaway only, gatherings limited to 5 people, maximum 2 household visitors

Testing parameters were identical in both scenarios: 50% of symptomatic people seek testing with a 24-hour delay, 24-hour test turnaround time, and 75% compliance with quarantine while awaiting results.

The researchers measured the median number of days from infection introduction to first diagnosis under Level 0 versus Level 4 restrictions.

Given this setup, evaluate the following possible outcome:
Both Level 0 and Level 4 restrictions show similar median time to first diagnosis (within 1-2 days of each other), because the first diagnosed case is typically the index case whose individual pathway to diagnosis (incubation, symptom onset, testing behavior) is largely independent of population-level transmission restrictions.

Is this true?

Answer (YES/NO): YES